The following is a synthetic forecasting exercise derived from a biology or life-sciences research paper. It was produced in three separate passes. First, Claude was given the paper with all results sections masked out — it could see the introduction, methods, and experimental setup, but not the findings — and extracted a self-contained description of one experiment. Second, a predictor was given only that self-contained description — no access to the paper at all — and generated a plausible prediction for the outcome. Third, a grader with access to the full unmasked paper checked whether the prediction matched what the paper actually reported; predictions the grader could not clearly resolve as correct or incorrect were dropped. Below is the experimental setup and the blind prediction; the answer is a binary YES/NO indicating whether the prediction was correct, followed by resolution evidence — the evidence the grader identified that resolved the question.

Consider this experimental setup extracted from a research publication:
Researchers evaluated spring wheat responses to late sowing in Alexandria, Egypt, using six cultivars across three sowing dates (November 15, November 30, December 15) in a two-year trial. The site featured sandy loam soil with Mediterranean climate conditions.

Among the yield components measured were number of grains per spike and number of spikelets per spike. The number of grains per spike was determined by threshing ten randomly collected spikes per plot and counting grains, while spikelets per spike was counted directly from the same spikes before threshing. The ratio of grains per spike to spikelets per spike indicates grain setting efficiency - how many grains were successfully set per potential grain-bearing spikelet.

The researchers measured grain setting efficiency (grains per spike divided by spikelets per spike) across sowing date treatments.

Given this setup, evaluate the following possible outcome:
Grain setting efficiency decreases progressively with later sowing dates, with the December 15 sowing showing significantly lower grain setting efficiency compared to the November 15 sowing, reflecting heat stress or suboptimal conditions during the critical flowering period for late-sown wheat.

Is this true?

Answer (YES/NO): NO